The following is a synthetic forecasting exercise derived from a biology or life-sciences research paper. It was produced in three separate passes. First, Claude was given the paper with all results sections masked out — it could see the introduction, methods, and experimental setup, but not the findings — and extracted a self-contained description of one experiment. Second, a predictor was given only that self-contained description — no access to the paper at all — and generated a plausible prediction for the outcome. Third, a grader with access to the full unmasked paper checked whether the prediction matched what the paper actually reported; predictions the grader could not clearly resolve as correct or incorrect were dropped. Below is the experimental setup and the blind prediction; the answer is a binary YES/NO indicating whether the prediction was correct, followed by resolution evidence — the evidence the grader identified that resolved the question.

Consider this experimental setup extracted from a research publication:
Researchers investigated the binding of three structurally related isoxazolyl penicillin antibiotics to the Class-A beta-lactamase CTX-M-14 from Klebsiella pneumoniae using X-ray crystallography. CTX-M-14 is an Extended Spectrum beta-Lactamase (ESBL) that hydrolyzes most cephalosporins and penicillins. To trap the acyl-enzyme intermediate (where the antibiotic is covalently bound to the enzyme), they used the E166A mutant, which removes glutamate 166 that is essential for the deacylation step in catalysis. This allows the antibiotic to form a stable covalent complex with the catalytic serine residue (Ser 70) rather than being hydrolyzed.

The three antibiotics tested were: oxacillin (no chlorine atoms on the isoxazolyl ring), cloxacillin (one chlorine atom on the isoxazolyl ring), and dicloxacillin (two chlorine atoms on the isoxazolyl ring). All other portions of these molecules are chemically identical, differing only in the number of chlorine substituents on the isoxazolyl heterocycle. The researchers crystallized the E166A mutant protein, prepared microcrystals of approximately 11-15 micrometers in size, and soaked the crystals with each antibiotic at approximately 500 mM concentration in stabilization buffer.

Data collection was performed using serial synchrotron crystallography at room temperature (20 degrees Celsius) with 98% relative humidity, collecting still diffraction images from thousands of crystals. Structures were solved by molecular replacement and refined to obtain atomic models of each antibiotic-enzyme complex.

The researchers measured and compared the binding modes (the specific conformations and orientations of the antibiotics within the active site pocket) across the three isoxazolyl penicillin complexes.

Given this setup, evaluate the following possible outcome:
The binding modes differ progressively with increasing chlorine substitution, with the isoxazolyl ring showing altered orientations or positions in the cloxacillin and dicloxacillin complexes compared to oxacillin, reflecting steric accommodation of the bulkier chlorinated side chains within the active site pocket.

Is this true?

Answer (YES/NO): NO